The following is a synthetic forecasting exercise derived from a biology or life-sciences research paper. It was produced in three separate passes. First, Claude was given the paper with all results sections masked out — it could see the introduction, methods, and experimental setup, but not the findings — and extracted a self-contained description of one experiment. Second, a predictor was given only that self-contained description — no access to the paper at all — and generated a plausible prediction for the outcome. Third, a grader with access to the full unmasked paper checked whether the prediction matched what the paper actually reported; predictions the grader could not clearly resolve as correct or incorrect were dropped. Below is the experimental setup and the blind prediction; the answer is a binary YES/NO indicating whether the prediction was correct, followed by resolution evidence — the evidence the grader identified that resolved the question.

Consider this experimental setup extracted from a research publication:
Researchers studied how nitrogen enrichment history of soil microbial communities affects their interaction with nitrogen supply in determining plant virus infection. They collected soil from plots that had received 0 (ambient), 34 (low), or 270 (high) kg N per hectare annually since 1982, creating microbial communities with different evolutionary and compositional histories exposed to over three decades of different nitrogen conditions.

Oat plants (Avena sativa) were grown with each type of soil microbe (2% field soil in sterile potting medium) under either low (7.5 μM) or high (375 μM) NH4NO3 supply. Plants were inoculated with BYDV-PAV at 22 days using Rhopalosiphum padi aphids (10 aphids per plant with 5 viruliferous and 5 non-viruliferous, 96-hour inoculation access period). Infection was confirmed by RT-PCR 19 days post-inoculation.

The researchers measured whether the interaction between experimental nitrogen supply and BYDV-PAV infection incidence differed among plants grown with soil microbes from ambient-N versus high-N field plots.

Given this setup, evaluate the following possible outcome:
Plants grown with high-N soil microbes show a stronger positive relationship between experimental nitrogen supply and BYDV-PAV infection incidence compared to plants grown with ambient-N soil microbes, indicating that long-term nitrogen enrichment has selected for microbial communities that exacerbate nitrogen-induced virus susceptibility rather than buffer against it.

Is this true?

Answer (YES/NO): NO